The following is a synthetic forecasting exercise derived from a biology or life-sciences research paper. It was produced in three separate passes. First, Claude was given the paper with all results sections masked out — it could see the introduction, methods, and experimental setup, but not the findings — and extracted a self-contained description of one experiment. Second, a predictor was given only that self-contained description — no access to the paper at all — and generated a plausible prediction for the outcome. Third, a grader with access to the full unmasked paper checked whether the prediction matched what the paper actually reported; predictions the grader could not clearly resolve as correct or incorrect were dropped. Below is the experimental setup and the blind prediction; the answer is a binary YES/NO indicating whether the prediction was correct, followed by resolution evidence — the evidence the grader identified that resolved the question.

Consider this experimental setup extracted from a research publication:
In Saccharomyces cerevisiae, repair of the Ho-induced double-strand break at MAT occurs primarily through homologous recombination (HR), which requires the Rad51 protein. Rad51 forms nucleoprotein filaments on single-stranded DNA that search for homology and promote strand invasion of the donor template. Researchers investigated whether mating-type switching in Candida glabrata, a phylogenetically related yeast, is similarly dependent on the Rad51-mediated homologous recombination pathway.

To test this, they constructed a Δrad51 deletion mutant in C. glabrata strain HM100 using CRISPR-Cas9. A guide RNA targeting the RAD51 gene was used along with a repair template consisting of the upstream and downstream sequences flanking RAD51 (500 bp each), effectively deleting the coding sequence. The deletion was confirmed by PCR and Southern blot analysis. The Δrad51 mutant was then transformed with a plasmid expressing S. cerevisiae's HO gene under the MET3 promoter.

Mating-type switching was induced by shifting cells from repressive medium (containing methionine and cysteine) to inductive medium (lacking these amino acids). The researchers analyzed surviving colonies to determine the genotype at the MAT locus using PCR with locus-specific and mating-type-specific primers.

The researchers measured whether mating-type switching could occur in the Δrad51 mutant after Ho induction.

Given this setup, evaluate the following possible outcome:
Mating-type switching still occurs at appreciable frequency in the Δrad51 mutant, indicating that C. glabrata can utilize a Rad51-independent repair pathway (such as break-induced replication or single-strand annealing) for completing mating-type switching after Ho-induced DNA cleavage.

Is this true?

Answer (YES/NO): NO